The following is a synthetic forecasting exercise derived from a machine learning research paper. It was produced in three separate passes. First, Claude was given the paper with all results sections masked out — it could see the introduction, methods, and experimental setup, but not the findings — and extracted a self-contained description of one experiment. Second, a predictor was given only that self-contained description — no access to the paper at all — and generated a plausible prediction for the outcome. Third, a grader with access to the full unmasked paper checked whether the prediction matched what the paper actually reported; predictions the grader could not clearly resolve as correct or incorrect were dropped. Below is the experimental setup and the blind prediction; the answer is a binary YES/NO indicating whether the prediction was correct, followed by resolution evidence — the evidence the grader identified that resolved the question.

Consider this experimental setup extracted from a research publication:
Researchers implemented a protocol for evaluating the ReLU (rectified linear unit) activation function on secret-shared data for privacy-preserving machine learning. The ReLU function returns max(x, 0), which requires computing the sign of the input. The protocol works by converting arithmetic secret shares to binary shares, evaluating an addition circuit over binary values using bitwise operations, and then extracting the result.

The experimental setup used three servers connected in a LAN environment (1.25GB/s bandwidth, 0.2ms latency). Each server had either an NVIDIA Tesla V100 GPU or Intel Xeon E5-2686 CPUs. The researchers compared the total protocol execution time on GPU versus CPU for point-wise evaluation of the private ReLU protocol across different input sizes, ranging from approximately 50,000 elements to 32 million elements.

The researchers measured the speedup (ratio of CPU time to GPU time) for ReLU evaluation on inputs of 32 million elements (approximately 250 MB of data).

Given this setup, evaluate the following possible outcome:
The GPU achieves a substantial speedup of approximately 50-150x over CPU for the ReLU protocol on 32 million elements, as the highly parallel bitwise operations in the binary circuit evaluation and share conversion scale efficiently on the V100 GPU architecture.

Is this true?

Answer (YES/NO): NO